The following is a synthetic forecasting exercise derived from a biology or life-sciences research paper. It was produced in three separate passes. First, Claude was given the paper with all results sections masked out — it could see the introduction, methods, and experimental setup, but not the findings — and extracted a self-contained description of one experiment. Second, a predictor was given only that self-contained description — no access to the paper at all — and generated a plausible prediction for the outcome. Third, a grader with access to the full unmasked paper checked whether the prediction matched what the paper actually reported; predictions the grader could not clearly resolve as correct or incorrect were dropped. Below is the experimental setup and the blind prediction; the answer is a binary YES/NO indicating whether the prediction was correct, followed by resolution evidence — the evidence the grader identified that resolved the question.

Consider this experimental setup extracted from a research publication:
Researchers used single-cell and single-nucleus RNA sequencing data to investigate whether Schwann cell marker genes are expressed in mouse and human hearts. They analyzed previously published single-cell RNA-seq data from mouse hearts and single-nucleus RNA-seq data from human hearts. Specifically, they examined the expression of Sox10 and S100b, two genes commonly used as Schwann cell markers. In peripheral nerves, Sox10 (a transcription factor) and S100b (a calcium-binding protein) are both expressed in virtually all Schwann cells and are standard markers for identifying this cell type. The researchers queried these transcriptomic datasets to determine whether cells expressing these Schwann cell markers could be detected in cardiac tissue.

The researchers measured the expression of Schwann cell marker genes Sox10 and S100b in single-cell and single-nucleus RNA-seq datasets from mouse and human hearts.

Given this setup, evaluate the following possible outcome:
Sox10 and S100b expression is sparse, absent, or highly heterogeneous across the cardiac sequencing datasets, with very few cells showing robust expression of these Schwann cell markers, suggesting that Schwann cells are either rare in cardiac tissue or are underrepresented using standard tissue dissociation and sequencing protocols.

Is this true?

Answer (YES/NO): NO